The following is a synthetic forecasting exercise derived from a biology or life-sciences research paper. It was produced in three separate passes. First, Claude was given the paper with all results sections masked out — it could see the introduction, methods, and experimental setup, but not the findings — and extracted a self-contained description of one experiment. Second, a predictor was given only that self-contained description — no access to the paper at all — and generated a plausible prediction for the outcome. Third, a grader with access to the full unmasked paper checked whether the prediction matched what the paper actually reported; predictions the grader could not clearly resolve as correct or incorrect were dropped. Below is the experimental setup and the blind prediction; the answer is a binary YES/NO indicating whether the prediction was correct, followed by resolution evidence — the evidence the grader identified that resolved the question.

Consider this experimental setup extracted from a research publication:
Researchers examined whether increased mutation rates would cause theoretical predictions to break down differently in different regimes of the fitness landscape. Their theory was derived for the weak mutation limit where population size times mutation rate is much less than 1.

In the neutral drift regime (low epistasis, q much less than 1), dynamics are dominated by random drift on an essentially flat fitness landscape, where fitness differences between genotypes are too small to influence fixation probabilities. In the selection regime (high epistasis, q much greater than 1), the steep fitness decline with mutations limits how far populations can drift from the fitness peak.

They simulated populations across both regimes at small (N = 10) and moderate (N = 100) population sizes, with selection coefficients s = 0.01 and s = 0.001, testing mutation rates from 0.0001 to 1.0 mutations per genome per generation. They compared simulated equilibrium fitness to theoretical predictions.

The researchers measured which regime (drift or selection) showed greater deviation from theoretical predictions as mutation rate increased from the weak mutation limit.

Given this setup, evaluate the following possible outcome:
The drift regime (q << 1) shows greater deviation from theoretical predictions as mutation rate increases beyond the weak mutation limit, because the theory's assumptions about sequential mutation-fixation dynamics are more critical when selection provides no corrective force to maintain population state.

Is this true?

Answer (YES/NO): NO